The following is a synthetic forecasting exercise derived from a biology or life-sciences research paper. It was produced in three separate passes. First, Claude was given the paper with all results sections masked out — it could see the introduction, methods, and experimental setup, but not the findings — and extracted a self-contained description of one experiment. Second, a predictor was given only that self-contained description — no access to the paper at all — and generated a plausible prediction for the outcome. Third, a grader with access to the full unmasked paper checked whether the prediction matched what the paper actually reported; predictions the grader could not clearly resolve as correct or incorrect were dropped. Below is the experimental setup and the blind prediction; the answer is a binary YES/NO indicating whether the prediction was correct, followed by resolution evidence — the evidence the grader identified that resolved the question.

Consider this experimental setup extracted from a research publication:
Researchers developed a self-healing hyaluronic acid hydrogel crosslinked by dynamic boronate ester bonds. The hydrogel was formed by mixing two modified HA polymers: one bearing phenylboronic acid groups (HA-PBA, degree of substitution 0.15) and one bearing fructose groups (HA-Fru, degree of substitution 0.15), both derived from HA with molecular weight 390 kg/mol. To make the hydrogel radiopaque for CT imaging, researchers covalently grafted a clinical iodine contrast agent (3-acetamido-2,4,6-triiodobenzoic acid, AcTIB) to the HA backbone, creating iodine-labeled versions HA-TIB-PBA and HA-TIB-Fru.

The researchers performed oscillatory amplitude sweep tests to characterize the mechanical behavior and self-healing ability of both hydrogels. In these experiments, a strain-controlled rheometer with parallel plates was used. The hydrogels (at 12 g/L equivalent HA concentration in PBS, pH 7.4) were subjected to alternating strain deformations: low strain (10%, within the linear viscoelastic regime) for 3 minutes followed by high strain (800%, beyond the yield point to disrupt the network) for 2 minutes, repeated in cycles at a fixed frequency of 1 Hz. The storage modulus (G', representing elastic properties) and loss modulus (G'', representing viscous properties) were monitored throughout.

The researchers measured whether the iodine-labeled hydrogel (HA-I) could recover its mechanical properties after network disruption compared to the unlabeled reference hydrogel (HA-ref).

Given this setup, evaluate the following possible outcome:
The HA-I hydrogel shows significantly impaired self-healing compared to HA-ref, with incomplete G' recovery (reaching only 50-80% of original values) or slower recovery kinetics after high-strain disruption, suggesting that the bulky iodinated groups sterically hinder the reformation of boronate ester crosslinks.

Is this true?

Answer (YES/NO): NO